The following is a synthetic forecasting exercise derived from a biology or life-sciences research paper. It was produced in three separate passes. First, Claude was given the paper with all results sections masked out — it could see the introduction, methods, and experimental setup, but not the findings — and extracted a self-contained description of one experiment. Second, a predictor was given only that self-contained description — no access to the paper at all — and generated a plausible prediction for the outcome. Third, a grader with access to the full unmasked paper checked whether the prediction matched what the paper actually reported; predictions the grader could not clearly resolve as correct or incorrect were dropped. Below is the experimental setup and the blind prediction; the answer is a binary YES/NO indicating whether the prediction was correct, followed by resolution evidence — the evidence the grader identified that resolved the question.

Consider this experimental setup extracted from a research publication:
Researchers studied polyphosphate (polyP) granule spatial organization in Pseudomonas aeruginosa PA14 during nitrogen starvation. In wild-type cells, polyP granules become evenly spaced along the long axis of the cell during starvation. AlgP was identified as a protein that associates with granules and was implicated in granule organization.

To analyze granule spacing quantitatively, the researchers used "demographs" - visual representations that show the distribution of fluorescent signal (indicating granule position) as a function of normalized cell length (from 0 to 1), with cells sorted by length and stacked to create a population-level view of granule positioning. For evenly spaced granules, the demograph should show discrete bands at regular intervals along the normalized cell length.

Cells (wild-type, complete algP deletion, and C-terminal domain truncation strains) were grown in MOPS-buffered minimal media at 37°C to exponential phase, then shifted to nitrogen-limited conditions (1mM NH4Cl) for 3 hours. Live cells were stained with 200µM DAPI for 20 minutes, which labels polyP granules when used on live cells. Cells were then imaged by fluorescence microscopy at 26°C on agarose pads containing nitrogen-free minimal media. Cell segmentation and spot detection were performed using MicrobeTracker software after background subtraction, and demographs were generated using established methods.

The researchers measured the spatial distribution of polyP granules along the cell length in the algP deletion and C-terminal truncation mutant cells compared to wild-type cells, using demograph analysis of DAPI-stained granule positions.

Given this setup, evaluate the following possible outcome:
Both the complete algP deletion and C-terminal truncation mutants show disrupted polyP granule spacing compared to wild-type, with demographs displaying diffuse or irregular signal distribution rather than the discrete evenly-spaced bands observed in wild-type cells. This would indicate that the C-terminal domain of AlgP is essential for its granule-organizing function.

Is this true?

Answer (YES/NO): YES